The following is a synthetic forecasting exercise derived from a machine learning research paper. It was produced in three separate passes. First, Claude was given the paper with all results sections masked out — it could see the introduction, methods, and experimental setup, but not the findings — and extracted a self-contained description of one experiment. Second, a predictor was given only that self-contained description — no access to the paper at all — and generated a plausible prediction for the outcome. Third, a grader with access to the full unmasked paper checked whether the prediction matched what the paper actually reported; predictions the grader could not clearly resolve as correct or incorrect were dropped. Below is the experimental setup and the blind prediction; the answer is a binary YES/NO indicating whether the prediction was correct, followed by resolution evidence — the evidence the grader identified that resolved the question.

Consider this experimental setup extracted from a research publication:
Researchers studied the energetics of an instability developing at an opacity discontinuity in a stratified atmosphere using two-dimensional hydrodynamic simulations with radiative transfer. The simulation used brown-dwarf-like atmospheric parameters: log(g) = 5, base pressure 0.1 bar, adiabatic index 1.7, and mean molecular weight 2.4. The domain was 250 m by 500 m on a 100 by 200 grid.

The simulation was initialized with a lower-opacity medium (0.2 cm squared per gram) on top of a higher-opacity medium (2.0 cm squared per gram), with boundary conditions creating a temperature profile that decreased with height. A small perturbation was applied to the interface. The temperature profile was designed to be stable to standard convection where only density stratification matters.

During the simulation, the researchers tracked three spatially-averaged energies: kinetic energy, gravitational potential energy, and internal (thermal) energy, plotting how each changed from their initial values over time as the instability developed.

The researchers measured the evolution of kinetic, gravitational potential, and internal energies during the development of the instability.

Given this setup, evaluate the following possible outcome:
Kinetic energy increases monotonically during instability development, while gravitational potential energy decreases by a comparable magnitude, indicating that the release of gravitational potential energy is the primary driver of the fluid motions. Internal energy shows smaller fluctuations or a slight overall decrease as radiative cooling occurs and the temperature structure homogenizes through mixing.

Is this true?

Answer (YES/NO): YES